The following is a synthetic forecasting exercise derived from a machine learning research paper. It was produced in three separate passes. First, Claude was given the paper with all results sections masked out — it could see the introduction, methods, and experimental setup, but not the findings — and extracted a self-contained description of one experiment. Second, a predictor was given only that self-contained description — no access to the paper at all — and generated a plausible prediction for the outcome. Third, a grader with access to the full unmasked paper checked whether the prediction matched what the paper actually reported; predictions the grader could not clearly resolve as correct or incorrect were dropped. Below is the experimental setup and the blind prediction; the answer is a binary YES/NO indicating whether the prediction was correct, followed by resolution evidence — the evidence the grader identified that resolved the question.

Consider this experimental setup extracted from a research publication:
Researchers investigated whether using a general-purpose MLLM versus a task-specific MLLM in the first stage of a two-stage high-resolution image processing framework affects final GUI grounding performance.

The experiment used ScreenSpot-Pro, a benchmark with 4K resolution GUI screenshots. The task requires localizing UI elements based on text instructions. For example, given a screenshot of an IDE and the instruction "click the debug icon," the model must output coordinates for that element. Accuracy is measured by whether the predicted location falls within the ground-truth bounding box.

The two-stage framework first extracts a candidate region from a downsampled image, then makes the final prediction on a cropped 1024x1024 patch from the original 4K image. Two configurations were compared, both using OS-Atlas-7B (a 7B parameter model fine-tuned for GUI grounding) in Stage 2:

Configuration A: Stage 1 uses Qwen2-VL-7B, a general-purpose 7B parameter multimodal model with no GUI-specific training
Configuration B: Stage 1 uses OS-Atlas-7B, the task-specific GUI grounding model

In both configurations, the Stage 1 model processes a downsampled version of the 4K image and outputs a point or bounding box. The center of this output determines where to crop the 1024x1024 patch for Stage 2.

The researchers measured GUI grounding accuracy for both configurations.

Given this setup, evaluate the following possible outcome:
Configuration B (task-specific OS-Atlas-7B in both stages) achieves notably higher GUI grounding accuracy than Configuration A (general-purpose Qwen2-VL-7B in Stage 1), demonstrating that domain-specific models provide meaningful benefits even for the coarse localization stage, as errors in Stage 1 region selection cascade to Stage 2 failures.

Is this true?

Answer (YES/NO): YES